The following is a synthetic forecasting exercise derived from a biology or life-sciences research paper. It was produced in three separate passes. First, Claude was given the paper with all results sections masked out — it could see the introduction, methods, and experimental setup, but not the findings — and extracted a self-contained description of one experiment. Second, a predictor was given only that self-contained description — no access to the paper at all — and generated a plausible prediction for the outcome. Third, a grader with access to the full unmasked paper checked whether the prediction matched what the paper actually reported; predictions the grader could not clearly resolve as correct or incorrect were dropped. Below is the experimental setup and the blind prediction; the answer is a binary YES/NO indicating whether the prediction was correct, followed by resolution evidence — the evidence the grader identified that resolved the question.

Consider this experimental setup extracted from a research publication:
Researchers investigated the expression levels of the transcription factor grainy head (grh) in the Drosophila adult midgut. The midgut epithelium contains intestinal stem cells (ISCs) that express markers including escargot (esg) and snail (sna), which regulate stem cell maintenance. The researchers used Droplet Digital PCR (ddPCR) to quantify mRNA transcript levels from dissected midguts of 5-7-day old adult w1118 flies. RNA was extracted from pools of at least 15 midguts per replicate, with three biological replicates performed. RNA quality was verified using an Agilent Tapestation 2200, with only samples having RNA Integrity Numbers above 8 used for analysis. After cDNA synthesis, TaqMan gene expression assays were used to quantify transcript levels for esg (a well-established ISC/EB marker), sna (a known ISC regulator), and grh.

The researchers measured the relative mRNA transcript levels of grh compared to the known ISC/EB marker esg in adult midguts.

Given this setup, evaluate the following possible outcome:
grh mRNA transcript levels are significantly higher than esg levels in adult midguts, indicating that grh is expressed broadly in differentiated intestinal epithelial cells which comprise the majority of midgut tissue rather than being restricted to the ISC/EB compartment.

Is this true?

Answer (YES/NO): NO